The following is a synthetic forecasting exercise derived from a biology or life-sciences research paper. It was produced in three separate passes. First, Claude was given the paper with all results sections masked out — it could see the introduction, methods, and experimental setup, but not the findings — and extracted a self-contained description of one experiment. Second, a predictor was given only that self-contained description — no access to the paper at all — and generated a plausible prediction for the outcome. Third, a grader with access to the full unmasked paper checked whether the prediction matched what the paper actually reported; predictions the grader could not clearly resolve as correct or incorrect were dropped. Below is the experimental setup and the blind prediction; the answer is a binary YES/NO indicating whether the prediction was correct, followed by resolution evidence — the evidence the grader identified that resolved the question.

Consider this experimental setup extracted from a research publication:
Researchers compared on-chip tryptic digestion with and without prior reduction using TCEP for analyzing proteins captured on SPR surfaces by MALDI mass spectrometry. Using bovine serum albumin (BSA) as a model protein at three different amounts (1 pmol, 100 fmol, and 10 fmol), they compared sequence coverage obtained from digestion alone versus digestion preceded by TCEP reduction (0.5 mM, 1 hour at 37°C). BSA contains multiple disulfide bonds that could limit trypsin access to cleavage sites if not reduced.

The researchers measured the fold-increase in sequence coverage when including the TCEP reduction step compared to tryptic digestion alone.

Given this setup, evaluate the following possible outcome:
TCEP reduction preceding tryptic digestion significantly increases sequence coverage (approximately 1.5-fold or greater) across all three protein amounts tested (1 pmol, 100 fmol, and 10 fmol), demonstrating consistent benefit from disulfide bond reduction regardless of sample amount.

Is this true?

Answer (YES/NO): YES